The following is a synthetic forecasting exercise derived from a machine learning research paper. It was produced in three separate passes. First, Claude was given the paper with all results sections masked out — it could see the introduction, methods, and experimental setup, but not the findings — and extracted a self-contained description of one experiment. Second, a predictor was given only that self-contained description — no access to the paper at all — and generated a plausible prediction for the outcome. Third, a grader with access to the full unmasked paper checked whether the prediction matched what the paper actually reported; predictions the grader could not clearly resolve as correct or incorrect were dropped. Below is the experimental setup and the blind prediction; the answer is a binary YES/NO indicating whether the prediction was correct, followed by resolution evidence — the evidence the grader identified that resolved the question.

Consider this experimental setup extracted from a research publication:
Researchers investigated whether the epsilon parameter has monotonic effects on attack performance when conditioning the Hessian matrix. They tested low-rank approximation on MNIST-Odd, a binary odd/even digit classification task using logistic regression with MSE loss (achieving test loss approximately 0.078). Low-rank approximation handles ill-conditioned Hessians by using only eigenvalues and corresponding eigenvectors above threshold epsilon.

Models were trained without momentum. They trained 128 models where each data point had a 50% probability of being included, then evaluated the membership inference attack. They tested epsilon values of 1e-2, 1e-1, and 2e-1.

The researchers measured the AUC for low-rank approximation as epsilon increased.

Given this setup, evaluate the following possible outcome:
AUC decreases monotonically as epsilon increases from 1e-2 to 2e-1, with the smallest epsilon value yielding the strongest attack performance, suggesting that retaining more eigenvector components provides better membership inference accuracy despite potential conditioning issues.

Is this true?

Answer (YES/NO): NO